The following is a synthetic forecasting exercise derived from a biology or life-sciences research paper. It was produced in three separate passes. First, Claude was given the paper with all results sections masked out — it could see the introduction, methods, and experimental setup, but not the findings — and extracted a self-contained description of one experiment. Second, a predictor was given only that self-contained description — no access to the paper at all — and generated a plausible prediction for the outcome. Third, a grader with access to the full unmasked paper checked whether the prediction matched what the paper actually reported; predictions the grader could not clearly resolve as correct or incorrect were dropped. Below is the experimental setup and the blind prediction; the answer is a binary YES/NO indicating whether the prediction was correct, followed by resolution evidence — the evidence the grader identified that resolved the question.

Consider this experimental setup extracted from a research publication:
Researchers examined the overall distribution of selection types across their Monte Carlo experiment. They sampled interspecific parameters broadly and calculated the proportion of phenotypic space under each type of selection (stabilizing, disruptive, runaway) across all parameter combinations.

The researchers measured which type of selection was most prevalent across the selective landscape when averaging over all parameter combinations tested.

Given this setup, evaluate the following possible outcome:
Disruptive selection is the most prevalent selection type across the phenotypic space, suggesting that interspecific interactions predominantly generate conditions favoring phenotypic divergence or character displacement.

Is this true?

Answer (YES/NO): NO